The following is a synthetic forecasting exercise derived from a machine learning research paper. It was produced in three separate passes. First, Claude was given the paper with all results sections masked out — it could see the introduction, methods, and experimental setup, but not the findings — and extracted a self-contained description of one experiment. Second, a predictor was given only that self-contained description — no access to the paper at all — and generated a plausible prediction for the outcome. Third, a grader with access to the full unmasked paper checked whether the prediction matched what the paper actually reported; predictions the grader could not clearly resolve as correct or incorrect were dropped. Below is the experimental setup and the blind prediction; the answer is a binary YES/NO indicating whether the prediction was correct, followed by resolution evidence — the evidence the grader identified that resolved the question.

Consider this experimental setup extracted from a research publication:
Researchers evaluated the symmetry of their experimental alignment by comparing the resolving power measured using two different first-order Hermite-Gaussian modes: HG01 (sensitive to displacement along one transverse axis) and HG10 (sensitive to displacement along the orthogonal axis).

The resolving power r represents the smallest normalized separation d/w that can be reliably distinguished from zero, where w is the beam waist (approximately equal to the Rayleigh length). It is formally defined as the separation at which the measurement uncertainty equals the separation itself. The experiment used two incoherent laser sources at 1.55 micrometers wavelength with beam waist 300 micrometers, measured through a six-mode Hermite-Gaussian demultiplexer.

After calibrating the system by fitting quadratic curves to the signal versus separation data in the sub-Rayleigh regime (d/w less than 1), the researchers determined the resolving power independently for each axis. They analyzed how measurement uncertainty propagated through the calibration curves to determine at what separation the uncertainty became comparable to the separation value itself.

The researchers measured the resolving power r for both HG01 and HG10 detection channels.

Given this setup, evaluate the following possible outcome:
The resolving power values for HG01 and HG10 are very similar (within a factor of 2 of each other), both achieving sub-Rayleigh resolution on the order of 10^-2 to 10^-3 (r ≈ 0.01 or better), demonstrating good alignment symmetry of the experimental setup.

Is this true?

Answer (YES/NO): NO